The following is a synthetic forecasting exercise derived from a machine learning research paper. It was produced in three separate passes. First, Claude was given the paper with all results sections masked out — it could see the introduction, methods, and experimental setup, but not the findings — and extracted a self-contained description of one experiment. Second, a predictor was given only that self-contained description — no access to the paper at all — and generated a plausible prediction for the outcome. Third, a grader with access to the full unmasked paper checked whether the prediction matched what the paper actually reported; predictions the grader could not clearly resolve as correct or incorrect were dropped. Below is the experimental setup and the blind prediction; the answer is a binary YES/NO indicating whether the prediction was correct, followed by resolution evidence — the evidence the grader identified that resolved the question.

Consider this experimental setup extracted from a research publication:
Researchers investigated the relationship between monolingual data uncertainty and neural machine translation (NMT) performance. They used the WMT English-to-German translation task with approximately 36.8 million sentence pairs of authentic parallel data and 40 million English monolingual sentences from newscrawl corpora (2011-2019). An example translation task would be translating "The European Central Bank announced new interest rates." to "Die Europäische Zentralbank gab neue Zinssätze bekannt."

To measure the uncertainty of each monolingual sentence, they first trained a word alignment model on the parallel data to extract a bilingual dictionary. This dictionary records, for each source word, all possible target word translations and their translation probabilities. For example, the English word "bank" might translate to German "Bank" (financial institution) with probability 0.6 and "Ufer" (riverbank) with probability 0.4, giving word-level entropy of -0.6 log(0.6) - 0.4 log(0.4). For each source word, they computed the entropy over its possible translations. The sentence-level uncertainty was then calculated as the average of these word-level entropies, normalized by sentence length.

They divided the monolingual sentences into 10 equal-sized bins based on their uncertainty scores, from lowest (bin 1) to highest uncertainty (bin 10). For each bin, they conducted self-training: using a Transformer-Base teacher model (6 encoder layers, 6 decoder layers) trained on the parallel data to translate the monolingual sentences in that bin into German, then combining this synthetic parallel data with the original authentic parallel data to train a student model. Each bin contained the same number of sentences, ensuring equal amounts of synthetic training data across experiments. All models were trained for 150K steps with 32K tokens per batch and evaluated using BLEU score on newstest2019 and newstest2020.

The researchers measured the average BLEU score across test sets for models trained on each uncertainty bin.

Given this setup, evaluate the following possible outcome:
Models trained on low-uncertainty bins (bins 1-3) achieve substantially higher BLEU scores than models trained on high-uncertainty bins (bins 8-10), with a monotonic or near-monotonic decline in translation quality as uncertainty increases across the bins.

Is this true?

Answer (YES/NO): NO